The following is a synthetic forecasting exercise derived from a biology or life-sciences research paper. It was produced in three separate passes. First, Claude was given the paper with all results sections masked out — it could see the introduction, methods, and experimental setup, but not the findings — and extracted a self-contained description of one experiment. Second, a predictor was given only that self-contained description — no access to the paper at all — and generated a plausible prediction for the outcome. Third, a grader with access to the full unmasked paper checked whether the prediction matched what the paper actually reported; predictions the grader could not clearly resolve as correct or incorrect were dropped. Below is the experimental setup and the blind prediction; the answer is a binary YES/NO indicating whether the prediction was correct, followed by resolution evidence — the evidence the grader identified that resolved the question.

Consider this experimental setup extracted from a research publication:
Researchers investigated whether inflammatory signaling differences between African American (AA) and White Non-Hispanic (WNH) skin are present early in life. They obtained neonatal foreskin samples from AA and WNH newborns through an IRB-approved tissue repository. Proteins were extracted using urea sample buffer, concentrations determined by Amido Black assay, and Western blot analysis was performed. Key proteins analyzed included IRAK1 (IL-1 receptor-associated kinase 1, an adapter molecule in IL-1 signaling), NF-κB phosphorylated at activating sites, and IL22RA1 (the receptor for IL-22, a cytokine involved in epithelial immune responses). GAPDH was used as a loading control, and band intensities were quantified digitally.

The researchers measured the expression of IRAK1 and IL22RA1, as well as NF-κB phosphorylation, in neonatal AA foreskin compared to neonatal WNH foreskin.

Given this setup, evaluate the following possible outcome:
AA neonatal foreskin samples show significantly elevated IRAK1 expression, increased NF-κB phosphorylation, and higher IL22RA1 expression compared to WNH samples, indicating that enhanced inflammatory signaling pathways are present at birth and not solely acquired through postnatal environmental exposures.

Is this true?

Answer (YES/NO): YES